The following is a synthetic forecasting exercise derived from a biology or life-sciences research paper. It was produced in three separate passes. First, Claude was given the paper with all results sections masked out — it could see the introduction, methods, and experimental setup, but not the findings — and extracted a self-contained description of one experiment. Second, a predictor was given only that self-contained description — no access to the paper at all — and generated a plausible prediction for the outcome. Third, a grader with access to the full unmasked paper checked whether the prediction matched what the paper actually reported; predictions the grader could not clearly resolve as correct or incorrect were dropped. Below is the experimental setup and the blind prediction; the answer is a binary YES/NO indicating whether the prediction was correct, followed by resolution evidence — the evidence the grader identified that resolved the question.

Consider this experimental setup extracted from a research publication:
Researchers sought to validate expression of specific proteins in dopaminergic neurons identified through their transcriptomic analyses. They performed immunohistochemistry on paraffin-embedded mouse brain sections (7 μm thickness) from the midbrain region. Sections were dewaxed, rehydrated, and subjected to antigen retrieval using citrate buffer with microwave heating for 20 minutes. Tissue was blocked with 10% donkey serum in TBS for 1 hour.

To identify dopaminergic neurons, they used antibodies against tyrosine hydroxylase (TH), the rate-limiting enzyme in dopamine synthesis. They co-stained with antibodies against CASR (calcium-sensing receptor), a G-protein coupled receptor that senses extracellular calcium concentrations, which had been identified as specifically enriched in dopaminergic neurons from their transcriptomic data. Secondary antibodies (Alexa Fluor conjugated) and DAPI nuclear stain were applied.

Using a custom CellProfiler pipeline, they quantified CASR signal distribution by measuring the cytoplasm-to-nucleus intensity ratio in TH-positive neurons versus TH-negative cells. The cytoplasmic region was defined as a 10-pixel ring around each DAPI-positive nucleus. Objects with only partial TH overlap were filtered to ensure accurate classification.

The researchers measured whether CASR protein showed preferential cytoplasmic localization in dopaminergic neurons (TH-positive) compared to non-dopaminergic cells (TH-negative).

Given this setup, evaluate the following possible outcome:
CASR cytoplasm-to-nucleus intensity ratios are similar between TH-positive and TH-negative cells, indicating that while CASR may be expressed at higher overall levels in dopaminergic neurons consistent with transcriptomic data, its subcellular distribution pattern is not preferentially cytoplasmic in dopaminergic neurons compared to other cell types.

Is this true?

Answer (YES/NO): NO